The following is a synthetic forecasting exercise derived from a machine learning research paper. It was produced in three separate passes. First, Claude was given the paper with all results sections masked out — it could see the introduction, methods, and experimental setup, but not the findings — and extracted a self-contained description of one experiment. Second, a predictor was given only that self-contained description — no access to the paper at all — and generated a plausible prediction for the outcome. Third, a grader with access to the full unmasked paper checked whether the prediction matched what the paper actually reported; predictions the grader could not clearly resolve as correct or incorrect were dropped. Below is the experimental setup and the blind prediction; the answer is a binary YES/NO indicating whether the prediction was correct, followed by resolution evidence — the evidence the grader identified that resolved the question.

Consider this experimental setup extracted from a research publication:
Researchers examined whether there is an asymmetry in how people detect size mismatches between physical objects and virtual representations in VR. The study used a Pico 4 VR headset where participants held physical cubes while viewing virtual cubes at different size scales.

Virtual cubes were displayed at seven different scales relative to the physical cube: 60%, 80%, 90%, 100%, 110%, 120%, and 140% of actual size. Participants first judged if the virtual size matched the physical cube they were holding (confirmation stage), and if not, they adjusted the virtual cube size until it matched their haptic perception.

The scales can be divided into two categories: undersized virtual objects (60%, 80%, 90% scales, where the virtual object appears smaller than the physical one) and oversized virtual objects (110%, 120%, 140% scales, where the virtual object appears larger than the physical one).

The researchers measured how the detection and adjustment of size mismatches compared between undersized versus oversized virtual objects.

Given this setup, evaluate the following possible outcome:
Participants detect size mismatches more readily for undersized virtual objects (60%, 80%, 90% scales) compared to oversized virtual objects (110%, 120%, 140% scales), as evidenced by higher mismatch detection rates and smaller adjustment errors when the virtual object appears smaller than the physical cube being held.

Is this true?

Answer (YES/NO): NO